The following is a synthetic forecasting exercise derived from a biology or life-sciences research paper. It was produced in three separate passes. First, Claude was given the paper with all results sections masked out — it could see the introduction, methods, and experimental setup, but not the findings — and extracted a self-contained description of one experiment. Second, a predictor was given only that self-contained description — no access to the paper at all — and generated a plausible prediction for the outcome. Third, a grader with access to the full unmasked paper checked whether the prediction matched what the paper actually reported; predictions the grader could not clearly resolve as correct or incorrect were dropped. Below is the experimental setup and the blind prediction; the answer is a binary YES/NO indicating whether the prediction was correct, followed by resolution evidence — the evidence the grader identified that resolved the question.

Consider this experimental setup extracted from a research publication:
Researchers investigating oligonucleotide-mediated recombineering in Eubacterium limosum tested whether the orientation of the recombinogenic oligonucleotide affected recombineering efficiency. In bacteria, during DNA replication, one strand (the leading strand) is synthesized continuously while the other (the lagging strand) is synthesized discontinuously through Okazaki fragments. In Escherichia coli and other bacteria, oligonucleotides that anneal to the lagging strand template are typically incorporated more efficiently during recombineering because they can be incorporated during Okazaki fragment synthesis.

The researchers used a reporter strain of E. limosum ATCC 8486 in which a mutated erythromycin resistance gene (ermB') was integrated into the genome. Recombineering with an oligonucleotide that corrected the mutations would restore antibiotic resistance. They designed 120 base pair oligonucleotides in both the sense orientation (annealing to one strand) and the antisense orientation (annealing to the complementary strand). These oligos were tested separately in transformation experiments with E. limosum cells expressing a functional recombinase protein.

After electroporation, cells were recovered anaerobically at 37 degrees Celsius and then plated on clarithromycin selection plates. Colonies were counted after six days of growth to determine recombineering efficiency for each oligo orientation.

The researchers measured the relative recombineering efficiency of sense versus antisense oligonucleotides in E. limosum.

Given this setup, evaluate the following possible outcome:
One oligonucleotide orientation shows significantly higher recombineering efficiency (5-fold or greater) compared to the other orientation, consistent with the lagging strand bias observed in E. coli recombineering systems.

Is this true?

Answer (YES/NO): YES